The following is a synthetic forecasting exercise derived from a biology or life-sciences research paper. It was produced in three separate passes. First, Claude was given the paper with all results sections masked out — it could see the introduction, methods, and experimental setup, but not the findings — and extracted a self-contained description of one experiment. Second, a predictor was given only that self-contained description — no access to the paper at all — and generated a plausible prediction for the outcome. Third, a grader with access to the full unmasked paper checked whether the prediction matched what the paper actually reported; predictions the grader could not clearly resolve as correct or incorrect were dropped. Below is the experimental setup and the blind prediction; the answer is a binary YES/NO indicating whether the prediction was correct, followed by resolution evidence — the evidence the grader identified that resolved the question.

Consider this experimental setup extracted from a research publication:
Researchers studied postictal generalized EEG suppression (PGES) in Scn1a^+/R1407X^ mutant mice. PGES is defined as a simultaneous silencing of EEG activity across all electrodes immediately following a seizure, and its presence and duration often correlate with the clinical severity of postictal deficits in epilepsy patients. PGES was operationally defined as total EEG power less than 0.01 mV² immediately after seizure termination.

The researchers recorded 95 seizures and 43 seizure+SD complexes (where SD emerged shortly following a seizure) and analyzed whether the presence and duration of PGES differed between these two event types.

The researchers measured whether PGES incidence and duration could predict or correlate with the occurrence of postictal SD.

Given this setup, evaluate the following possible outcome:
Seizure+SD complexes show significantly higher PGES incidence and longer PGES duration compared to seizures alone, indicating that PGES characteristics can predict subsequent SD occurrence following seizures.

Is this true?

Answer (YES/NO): NO